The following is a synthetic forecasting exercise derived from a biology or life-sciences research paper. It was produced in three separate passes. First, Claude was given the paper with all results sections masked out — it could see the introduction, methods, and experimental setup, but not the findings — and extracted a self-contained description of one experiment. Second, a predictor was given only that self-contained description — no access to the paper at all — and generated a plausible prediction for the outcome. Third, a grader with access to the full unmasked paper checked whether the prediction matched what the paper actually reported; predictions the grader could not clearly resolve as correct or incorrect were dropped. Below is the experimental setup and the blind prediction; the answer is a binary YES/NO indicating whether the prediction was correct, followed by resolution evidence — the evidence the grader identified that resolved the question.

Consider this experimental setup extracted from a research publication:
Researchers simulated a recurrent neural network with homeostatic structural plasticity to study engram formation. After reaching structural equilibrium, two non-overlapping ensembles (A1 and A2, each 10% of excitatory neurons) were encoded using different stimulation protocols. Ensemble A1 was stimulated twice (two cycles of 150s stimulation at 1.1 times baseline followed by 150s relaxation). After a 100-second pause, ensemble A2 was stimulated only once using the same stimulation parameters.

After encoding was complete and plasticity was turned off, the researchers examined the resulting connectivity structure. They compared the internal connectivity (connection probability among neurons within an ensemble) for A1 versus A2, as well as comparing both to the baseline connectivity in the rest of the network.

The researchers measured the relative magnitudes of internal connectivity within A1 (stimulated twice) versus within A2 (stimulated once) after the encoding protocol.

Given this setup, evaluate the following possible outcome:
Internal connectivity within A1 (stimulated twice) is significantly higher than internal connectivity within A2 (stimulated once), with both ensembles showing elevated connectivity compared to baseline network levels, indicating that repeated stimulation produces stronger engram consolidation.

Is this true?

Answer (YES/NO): YES